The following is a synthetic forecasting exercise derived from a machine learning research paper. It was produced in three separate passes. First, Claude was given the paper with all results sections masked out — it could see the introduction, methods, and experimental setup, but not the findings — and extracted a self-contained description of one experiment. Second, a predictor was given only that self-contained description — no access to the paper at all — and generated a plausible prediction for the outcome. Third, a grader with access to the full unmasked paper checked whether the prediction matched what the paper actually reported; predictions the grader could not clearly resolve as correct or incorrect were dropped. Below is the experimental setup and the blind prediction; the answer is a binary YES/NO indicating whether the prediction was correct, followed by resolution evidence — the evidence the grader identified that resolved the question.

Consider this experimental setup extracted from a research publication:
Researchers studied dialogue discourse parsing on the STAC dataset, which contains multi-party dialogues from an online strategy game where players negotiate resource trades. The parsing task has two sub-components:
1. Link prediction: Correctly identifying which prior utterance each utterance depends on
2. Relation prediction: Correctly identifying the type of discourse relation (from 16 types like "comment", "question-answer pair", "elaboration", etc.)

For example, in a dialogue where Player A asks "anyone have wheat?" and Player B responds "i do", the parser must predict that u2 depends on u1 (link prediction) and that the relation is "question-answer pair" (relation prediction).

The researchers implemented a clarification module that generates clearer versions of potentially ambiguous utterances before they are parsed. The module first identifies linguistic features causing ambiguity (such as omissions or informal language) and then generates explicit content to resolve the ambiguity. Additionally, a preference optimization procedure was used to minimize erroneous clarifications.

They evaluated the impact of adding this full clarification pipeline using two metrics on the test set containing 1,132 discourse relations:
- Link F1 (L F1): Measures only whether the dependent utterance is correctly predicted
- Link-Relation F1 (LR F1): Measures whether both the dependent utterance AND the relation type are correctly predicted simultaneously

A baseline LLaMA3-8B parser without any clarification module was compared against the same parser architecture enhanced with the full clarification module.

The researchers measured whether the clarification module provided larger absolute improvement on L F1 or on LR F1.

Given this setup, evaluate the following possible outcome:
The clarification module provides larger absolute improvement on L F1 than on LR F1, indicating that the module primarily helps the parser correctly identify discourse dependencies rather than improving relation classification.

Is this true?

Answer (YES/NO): NO